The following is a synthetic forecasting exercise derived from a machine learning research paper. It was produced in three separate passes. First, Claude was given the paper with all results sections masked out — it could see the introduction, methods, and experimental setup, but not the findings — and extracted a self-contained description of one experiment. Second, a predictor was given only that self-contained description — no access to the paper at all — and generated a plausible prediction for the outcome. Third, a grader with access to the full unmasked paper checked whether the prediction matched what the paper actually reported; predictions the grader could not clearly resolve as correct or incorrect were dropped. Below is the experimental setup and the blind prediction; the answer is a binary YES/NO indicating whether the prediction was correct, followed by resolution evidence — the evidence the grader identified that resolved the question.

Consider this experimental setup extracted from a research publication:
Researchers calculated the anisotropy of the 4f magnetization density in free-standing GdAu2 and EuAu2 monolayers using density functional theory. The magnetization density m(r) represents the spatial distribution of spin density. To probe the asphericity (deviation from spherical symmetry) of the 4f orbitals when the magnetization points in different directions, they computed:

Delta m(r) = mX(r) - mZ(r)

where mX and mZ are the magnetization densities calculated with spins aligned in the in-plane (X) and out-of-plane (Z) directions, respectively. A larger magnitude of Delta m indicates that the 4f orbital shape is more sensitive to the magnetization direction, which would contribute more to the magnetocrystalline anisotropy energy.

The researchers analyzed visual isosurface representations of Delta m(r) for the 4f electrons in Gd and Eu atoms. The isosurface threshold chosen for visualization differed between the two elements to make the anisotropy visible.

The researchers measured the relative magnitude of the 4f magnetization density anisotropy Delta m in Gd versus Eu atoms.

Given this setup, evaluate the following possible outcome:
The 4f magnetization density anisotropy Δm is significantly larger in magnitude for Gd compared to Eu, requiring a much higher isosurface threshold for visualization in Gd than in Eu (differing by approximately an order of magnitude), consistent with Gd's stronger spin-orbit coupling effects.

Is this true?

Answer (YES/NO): NO